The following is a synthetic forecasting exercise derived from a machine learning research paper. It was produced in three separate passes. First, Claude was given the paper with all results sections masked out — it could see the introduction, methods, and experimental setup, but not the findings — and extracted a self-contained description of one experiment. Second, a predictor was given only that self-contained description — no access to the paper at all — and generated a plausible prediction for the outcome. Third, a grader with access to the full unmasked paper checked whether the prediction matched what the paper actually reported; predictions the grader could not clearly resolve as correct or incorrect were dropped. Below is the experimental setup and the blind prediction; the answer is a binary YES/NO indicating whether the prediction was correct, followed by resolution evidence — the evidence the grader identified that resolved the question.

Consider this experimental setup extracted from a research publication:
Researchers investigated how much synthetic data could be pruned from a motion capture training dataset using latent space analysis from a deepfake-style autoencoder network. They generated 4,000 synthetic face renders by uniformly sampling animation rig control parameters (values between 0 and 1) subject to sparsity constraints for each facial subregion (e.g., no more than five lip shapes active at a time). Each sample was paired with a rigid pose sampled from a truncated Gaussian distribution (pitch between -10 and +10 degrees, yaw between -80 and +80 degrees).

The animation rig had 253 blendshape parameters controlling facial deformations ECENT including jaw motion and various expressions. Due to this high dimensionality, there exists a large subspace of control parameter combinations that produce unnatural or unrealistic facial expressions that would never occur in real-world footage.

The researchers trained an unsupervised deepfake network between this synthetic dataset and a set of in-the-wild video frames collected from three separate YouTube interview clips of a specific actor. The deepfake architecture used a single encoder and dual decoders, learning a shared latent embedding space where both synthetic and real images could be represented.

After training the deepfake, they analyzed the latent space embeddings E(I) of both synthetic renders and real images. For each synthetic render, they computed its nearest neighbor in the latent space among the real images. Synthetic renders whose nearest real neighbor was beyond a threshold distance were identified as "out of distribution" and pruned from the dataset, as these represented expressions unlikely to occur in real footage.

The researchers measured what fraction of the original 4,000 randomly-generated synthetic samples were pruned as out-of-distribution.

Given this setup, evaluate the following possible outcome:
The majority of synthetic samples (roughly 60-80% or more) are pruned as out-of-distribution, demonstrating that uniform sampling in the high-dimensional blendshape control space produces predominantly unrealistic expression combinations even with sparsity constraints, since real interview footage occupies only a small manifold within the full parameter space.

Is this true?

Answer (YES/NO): NO